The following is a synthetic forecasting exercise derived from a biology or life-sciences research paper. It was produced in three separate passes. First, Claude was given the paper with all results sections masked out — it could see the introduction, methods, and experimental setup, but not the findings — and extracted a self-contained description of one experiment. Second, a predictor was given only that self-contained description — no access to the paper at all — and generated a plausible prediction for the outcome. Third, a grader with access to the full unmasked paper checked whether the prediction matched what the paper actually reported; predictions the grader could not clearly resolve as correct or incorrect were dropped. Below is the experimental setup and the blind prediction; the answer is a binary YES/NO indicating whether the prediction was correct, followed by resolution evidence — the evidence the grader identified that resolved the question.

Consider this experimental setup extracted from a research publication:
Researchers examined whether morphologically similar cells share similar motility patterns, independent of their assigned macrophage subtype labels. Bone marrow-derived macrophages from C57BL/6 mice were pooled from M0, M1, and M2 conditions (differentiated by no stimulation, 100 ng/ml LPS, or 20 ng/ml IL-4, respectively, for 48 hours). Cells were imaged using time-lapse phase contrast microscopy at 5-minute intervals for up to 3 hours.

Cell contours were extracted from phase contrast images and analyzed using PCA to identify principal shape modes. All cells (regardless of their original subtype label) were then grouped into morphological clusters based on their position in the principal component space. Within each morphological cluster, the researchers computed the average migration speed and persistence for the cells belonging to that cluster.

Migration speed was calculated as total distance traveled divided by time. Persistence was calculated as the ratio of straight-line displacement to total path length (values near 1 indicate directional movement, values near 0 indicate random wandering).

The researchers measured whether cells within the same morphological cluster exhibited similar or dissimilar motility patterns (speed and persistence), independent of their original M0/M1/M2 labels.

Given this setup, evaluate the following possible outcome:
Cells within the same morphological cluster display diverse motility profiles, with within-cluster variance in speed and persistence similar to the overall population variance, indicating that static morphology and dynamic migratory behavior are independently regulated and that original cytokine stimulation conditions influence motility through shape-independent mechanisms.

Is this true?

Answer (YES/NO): NO